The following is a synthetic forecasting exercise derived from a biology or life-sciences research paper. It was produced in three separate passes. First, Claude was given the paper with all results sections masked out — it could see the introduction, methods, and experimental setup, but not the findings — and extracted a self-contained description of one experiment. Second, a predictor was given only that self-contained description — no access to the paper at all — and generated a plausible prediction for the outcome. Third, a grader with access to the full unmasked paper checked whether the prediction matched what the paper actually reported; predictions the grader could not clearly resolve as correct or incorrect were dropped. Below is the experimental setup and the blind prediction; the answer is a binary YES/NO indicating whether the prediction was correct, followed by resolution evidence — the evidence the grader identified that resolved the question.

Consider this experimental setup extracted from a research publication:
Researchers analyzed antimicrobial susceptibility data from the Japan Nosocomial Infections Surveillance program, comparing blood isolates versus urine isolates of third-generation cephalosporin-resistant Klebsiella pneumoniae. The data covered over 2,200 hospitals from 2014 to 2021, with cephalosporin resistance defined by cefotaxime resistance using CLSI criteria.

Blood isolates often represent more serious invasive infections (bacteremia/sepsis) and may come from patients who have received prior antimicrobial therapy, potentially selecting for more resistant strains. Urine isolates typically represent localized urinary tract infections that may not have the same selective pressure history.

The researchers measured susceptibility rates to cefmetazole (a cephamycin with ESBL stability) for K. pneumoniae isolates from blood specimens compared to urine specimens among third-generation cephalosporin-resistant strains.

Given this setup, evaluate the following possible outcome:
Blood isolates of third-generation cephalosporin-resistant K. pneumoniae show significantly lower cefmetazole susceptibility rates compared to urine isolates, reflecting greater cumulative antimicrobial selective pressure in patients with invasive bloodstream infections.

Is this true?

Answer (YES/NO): NO